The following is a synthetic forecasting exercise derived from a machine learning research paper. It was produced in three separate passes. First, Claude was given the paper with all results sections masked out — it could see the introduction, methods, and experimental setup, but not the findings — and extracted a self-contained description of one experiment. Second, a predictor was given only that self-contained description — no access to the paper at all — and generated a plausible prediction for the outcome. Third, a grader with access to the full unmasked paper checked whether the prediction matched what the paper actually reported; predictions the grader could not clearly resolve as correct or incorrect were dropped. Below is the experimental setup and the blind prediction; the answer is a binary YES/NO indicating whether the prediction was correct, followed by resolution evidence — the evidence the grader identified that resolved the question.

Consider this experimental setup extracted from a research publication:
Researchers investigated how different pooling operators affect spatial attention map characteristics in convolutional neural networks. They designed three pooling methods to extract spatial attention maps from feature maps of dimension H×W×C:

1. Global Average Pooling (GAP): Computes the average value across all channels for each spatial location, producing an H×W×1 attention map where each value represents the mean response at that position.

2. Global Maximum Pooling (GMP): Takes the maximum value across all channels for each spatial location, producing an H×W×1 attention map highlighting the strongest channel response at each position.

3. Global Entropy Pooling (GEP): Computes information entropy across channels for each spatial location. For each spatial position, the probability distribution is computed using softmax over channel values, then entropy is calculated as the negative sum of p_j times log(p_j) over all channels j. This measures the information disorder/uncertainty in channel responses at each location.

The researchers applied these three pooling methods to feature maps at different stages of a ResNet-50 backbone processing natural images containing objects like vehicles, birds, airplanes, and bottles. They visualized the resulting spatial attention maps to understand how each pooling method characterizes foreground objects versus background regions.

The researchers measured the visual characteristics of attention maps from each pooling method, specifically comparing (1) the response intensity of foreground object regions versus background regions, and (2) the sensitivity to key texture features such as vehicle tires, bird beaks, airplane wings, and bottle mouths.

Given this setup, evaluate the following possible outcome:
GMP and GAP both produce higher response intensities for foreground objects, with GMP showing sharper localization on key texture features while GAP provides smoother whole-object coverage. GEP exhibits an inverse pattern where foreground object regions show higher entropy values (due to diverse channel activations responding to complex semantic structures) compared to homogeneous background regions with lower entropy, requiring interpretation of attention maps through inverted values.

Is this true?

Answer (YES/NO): NO